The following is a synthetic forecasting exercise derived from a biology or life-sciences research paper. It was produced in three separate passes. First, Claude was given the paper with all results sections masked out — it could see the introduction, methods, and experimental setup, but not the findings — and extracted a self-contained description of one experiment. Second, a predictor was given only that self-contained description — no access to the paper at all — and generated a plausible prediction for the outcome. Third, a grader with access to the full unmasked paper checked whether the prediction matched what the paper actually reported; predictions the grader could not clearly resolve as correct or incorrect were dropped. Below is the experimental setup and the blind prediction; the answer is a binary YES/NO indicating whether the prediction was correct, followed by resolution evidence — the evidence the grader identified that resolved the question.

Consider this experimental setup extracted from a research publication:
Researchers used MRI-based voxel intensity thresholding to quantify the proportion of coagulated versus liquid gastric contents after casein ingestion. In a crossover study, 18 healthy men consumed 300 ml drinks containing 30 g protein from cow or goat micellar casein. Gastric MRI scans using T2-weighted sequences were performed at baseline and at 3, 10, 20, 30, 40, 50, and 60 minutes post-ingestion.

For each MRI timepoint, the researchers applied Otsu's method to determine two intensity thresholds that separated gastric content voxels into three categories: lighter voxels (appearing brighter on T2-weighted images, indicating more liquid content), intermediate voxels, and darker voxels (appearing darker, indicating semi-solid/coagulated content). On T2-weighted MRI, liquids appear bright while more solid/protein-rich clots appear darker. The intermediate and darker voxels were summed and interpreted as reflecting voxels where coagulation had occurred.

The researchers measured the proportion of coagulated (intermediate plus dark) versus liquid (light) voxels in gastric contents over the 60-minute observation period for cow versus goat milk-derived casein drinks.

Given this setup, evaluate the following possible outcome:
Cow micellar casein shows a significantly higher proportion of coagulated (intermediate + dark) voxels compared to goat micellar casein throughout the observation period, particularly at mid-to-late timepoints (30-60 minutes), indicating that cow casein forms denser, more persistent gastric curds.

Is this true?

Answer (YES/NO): NO